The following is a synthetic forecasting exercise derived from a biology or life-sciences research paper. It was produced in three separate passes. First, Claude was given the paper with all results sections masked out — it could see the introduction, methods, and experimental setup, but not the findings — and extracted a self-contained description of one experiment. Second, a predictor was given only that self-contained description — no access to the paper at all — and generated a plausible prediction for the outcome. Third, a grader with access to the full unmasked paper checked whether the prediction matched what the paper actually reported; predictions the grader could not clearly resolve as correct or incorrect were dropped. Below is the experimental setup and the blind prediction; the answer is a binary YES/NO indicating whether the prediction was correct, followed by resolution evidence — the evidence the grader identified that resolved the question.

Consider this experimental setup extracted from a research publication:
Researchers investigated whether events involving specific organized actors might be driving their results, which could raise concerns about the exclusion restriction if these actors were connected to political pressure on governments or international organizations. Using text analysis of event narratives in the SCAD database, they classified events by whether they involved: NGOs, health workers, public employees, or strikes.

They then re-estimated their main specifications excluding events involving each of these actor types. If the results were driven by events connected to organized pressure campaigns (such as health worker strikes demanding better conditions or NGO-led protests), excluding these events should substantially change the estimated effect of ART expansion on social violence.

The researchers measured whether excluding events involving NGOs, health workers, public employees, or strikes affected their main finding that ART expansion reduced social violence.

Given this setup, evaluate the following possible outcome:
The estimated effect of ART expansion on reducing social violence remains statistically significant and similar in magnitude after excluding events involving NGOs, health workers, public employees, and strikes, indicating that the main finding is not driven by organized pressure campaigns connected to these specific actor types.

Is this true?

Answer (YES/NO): YES